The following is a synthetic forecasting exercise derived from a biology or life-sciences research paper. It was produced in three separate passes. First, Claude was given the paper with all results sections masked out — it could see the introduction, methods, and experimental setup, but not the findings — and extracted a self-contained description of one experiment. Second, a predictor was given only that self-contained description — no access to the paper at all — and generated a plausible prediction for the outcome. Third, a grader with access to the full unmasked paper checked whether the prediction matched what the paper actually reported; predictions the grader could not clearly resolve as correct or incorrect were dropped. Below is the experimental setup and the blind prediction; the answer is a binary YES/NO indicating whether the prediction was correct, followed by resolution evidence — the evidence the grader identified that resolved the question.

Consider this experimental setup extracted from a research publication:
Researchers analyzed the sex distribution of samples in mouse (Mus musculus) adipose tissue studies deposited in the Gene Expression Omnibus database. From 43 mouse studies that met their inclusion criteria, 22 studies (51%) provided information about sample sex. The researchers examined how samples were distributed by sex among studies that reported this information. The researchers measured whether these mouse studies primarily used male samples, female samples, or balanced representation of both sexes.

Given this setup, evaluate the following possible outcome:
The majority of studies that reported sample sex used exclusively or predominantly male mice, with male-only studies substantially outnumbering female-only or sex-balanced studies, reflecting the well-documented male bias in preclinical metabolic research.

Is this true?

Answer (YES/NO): YES